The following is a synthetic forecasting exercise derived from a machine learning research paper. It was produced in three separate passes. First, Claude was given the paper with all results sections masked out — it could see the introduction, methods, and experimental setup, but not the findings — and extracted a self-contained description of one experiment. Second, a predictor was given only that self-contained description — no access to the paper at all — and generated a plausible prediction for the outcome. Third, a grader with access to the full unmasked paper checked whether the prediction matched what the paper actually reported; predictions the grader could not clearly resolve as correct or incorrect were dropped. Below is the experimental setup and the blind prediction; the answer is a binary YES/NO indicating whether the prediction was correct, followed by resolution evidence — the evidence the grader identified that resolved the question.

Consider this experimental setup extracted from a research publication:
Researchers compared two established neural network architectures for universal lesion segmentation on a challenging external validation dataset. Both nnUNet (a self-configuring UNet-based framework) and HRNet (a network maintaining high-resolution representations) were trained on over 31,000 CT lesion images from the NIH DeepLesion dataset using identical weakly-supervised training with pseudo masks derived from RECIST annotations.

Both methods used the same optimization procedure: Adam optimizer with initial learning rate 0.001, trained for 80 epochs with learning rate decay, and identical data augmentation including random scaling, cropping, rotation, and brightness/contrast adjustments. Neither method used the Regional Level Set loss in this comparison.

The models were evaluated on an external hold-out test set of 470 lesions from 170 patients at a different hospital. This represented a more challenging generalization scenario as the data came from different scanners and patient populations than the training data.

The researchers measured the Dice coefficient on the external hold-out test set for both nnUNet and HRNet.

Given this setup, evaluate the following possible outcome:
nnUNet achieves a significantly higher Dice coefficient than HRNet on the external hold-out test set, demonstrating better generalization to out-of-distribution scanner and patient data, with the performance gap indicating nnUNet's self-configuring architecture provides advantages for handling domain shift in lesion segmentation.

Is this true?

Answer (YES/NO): NO